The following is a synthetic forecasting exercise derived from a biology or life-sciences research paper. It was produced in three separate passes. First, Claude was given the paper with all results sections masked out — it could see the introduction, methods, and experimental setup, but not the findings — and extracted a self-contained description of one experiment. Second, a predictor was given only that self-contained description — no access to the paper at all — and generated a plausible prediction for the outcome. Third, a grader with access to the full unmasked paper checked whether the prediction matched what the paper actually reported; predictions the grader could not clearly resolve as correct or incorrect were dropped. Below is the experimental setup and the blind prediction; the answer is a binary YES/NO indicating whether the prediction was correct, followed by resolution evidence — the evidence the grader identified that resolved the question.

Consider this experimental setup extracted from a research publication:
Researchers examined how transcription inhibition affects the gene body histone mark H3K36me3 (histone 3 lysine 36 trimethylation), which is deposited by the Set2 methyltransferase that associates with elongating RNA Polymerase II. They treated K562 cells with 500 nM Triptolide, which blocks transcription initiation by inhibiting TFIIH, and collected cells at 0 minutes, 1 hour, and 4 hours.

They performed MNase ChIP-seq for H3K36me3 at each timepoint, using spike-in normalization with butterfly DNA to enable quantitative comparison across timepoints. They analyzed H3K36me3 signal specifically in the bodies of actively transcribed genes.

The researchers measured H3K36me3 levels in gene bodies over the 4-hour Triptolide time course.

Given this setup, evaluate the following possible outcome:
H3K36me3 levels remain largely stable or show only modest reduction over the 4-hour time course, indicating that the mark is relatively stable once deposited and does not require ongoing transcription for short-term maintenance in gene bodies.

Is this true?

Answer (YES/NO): YES